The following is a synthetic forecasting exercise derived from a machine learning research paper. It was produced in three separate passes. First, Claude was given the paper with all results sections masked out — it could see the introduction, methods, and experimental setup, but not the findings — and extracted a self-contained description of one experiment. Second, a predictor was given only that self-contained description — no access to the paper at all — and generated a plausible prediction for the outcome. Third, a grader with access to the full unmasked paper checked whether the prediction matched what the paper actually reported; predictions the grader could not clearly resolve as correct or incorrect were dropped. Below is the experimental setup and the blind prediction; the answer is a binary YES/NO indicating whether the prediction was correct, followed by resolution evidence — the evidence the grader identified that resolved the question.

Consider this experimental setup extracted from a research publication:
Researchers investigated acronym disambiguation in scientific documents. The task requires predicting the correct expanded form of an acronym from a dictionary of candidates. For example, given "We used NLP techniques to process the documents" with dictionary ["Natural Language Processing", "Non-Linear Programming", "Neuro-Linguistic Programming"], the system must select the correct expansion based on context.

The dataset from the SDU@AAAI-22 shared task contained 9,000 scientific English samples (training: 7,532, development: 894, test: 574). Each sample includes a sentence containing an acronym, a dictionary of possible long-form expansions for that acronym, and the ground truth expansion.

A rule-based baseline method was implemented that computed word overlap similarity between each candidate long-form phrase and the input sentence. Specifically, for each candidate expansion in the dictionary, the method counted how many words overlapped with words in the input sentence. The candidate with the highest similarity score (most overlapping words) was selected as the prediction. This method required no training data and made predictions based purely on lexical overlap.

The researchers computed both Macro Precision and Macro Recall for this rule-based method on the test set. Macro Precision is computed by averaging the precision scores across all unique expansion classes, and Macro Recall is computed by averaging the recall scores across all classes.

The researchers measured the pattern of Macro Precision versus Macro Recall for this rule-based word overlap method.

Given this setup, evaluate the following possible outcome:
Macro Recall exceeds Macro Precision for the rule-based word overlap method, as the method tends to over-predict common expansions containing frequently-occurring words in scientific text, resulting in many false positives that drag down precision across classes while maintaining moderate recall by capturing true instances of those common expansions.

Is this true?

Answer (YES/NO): NO